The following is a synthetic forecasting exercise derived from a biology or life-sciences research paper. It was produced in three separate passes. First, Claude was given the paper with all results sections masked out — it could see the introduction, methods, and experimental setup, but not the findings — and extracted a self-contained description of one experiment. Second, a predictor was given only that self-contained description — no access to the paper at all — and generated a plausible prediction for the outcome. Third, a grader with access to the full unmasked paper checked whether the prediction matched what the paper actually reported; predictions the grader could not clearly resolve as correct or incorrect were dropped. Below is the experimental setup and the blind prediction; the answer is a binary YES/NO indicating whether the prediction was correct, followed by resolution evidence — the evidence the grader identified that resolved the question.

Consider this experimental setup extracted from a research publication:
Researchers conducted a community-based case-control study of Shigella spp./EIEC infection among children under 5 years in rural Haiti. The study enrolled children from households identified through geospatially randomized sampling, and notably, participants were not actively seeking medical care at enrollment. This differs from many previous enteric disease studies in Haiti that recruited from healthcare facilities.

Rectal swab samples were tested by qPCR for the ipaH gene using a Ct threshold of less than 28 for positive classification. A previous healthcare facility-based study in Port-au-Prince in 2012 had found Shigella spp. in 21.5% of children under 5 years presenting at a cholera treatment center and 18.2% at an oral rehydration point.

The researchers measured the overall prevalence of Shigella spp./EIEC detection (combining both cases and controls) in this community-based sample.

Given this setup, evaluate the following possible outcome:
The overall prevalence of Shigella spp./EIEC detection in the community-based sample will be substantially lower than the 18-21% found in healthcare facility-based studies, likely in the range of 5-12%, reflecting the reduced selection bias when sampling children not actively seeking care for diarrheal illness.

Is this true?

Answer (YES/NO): YES